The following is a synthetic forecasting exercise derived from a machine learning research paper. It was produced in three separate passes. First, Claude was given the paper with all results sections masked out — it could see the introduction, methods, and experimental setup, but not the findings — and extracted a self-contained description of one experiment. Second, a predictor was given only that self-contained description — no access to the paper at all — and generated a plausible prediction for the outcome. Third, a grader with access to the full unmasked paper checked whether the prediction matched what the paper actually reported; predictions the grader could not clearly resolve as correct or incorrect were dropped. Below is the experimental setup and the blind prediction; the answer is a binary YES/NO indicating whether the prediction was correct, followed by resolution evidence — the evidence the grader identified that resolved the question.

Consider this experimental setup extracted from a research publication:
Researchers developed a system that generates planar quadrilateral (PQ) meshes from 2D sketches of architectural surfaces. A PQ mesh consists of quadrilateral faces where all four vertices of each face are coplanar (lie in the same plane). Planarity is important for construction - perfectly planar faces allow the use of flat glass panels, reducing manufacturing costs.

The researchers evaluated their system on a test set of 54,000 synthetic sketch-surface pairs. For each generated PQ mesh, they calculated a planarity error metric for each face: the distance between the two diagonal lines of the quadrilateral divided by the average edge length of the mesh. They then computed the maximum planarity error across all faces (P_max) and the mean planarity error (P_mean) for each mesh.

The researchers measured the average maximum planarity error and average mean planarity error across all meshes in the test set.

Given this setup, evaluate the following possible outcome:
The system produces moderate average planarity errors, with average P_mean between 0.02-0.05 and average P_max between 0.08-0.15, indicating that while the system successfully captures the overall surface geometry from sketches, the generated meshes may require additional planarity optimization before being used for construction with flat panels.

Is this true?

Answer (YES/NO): NO